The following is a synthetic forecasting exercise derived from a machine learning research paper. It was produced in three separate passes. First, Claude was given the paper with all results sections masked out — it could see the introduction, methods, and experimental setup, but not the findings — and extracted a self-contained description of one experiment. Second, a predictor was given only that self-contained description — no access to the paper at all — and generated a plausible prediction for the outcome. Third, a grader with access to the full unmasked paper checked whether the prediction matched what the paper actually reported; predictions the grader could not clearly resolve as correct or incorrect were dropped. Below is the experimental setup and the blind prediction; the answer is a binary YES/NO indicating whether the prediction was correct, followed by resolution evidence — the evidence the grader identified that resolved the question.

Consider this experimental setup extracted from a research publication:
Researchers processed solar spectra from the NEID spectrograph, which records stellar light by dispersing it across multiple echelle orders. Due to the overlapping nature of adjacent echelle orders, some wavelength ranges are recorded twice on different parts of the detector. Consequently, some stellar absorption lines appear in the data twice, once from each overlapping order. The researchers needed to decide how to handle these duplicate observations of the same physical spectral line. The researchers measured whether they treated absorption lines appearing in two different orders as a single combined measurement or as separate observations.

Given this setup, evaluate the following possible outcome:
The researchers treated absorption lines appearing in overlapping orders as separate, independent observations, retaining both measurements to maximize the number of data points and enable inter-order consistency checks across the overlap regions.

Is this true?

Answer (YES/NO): YES